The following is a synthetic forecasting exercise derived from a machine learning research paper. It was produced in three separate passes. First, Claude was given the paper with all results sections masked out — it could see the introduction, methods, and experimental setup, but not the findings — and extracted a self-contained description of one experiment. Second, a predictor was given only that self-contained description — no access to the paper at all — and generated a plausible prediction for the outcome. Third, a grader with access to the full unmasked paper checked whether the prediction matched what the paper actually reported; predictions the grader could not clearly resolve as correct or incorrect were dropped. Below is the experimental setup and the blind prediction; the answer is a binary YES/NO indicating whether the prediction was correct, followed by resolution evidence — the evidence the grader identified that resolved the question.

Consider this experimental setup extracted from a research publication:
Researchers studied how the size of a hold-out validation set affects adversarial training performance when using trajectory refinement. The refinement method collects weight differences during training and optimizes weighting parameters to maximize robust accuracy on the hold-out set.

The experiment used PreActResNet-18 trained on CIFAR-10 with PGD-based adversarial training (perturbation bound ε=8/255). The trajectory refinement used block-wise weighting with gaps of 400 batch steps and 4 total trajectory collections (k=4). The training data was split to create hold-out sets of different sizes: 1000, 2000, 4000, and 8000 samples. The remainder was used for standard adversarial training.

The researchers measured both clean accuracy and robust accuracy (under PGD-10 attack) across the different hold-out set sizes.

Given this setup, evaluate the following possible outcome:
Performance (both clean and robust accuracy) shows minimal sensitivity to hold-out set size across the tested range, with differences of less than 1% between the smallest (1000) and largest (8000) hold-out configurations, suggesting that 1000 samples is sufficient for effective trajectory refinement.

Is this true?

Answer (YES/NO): NO